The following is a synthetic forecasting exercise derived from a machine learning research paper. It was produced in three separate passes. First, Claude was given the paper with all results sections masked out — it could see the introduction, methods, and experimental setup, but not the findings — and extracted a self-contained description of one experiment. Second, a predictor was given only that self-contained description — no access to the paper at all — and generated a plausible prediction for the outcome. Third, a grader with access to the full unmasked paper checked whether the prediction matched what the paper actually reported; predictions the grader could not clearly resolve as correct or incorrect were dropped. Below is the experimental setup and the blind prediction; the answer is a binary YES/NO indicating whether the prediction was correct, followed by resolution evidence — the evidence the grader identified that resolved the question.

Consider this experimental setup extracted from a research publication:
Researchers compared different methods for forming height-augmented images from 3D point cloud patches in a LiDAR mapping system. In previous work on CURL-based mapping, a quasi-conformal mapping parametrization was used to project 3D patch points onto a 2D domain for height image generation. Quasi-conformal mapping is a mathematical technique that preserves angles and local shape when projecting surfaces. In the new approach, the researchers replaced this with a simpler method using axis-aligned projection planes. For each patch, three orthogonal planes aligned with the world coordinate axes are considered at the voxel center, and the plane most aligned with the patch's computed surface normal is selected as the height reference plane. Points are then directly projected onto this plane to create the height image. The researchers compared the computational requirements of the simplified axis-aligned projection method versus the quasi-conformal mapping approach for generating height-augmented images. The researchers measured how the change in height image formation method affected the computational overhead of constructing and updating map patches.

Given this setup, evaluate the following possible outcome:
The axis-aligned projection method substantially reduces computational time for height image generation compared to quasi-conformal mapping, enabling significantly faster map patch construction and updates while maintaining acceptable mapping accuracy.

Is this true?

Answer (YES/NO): YES